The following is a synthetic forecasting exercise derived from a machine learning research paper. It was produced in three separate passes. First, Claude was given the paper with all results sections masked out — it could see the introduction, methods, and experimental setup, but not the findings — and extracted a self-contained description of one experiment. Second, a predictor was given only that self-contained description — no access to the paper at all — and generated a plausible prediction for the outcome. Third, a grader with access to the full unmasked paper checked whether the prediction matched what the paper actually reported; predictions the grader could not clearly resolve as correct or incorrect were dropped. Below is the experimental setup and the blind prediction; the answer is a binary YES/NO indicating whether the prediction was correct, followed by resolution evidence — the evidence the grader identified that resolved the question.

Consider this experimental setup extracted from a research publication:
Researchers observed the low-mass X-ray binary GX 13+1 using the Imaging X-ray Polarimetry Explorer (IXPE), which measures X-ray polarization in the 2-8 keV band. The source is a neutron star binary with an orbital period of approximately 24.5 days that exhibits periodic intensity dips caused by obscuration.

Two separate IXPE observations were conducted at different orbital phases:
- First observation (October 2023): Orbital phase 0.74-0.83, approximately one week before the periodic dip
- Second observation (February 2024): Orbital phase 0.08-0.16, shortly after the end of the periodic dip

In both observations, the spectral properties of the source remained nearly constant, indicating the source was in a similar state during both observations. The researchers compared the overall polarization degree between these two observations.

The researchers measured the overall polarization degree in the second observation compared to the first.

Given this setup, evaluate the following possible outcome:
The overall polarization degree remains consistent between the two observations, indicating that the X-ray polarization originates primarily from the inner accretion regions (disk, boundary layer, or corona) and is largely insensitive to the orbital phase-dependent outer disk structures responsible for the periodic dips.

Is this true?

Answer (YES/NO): NO